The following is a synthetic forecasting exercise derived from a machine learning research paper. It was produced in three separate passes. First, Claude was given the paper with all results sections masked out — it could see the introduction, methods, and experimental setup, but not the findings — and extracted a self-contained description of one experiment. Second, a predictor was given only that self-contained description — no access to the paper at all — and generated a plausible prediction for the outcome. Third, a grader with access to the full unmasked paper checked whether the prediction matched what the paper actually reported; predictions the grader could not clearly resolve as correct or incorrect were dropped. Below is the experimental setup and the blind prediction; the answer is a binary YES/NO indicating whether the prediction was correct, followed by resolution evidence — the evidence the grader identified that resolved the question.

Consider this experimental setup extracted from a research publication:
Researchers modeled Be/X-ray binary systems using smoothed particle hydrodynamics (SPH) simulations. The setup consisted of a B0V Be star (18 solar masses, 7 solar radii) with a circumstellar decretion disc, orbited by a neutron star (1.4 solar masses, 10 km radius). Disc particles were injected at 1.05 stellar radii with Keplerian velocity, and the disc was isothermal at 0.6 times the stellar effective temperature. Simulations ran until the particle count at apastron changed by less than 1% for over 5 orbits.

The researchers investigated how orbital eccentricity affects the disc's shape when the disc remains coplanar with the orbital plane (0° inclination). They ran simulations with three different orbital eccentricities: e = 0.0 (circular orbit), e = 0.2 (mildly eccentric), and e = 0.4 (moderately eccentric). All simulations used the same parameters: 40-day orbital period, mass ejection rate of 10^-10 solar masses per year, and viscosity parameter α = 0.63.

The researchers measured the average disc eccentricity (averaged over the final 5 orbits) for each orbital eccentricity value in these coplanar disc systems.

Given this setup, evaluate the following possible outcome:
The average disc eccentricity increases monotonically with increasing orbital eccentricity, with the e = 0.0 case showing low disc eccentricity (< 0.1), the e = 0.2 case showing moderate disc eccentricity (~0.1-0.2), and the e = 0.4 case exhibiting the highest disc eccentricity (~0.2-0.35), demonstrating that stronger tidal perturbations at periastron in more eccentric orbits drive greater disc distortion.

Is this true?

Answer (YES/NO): NO